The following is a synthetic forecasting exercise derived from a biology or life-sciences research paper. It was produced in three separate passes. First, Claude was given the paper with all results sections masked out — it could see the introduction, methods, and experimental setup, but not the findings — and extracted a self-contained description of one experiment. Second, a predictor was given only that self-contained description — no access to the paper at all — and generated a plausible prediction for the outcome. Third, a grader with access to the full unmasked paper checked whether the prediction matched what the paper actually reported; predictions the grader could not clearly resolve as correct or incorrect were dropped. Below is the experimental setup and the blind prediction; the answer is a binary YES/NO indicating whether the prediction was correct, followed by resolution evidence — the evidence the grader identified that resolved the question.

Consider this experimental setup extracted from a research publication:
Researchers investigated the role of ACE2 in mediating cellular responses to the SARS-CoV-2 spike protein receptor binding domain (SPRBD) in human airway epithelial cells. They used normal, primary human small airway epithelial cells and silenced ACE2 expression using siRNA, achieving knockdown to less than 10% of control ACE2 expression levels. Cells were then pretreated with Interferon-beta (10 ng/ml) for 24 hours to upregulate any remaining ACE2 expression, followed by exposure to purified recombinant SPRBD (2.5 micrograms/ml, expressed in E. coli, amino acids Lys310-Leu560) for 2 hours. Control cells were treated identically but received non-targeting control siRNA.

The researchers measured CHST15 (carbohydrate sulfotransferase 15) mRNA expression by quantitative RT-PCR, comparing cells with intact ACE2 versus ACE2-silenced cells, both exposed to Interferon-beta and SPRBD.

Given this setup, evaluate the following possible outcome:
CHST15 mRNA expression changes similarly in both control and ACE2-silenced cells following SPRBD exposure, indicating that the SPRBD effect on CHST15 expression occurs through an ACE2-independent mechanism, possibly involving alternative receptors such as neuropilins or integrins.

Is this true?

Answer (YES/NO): NO